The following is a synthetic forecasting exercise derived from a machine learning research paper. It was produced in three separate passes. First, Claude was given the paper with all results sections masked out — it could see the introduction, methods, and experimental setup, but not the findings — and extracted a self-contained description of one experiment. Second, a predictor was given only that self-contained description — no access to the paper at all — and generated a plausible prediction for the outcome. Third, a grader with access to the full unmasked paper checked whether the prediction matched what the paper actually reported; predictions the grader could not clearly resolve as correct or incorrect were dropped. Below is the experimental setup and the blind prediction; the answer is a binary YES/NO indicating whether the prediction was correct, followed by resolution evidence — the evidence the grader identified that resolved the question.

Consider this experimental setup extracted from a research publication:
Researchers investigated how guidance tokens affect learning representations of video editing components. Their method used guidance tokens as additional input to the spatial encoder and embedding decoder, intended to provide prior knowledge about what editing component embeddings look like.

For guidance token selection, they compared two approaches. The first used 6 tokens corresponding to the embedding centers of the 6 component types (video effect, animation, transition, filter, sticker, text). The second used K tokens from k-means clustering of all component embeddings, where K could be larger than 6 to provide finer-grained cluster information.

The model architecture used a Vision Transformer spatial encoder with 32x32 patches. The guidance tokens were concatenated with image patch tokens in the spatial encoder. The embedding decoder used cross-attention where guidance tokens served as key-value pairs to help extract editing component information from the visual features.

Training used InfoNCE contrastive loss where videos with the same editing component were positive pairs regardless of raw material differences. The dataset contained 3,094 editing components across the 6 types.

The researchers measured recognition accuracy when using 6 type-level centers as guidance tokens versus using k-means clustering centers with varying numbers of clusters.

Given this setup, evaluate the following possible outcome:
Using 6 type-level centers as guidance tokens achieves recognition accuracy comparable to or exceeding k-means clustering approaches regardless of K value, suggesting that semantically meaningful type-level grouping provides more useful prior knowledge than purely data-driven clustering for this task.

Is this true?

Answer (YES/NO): YES